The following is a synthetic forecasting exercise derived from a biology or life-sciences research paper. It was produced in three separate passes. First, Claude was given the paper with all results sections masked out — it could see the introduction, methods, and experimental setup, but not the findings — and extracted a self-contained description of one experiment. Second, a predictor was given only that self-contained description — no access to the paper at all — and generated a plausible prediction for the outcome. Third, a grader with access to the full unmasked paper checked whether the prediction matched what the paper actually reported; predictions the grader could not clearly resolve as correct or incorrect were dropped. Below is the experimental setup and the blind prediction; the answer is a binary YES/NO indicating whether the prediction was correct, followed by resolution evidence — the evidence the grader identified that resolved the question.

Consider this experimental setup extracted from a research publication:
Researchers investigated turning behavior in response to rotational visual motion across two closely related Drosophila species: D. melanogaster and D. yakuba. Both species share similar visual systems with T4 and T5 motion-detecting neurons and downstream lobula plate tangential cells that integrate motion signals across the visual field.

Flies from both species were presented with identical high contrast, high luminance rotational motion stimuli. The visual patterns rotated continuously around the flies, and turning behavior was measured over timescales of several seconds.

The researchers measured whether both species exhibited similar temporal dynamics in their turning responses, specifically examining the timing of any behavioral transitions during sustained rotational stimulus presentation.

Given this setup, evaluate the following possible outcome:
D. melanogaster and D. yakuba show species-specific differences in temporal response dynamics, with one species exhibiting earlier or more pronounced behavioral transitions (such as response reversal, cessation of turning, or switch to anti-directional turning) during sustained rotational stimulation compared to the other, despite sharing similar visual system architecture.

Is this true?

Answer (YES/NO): YES